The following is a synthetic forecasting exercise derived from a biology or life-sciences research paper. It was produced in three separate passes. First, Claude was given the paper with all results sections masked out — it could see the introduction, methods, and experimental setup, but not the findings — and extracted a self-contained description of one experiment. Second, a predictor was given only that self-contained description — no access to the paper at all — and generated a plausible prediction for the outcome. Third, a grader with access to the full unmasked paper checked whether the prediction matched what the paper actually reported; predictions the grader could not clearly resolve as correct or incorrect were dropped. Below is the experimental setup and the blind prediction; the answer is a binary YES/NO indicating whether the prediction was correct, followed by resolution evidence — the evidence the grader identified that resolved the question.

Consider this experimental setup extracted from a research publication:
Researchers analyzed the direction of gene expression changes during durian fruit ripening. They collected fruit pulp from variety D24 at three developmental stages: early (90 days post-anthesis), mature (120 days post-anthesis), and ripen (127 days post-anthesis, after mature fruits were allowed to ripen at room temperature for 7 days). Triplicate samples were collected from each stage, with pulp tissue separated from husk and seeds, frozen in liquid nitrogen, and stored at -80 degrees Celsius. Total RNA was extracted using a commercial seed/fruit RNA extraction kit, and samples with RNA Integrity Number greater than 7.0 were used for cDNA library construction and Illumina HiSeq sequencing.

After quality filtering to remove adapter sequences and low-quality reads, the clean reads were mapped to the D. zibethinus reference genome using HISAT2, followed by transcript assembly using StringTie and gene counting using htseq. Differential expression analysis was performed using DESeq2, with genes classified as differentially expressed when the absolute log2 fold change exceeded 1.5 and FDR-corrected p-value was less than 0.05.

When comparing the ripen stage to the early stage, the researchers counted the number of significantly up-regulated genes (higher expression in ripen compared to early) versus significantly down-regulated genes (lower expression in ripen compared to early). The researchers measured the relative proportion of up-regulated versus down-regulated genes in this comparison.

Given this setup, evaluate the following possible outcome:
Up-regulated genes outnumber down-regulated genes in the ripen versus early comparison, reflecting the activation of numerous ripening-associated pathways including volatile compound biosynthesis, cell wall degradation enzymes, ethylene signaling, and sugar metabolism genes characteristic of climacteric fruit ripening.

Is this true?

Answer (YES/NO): NO